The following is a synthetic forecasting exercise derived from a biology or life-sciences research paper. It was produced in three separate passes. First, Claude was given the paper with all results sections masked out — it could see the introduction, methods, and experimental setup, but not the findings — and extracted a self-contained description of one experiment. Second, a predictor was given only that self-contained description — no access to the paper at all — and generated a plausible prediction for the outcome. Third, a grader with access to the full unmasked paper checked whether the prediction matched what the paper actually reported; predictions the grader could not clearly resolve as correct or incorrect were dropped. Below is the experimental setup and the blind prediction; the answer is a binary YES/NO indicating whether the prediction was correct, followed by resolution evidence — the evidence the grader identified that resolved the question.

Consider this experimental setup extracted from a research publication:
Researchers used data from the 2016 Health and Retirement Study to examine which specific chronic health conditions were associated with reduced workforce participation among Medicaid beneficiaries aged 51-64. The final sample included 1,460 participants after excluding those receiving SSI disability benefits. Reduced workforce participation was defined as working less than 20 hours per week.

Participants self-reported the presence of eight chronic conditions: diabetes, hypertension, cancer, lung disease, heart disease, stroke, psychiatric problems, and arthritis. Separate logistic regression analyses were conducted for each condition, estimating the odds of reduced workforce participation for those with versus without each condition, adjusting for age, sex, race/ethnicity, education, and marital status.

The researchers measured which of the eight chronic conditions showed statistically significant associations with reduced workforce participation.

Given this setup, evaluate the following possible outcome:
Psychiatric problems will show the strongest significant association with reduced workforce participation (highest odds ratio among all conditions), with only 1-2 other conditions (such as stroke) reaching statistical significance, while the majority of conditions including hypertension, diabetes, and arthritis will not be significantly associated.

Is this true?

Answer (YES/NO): NO